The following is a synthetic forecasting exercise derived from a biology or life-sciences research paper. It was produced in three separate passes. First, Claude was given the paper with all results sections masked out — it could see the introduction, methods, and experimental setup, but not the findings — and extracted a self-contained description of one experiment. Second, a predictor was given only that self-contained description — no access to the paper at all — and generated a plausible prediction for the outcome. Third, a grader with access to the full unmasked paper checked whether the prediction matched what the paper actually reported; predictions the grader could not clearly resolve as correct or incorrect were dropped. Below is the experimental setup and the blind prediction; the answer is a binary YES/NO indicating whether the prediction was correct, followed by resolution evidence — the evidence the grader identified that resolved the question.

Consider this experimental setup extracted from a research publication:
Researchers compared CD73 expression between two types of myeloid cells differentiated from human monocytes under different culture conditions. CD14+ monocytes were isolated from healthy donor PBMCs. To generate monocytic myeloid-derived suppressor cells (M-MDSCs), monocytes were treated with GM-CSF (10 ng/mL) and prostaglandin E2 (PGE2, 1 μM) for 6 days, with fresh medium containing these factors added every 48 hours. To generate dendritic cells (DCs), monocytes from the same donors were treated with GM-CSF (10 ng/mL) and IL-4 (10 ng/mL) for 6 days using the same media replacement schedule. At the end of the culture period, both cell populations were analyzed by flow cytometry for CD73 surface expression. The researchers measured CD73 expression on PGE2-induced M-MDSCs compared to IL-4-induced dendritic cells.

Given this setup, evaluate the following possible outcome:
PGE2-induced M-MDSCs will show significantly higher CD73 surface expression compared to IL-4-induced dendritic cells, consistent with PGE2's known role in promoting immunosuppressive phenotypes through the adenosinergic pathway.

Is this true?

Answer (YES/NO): YES